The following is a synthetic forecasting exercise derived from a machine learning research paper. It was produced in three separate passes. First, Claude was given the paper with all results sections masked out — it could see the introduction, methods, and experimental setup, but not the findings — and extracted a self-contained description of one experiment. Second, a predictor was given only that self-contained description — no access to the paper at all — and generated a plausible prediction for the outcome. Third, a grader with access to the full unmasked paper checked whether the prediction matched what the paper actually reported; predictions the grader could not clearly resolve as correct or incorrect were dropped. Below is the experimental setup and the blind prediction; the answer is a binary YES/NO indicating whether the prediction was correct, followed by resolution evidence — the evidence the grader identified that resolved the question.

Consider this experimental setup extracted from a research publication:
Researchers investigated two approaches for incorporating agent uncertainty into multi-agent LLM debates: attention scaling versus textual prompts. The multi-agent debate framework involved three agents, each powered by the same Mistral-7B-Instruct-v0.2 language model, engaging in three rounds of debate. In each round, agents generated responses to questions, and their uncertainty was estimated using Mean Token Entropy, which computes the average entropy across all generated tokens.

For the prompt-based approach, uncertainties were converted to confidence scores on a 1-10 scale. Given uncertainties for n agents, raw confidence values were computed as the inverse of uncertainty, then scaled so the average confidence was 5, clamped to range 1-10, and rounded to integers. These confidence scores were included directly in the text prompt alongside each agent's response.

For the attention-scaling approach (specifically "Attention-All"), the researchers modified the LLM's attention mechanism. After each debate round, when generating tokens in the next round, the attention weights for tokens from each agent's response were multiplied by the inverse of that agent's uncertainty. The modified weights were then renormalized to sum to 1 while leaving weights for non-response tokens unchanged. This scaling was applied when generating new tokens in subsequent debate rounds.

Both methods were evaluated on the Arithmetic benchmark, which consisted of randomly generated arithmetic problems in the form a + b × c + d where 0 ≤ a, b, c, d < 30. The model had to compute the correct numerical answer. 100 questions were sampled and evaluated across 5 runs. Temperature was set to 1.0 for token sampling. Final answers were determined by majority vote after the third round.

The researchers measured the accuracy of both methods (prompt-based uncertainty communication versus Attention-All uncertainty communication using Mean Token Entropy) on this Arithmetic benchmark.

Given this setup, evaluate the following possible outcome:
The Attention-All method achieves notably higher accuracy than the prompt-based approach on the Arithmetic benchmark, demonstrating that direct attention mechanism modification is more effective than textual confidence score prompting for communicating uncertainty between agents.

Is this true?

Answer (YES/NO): YES